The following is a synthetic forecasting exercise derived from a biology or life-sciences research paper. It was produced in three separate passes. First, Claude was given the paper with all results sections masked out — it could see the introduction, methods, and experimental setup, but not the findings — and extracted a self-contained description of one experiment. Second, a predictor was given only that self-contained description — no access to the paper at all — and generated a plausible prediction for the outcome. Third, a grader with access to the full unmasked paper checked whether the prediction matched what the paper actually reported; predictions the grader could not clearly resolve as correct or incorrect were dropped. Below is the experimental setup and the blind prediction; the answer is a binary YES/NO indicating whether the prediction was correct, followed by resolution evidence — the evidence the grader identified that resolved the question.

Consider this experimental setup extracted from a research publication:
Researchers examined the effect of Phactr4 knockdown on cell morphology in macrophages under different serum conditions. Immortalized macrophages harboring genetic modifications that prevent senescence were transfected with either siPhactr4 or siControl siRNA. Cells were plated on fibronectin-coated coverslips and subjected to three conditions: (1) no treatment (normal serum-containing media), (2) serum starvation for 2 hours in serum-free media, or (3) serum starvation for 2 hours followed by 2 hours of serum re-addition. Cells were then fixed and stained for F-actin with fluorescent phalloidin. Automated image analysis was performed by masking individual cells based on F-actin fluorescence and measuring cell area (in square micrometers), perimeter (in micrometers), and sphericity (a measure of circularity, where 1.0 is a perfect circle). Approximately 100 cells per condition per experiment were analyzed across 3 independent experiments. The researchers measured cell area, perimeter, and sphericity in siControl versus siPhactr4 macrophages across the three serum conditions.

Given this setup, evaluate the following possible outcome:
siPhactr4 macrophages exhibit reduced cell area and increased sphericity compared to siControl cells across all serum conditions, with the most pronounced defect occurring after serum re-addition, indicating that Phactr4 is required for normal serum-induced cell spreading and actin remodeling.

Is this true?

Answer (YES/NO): NO